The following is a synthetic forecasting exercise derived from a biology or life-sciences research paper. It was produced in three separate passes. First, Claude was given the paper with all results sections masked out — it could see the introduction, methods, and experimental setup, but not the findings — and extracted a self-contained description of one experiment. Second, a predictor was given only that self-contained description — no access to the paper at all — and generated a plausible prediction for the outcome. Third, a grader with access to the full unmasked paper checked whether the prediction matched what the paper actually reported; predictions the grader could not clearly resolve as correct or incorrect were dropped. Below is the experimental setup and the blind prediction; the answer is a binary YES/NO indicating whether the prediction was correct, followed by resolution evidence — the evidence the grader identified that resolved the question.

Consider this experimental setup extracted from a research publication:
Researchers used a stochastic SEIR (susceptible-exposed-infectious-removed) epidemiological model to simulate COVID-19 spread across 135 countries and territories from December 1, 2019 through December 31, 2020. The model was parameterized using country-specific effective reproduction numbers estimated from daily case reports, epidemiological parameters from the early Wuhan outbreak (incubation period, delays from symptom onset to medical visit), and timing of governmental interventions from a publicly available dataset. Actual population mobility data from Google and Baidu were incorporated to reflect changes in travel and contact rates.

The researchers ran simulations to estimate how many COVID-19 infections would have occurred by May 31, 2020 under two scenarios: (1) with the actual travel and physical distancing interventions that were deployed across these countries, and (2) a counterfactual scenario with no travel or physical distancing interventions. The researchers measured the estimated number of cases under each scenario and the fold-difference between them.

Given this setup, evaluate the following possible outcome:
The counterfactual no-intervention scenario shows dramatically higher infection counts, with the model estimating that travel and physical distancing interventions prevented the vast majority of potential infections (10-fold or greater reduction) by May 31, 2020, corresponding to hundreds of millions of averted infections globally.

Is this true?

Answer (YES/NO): YES